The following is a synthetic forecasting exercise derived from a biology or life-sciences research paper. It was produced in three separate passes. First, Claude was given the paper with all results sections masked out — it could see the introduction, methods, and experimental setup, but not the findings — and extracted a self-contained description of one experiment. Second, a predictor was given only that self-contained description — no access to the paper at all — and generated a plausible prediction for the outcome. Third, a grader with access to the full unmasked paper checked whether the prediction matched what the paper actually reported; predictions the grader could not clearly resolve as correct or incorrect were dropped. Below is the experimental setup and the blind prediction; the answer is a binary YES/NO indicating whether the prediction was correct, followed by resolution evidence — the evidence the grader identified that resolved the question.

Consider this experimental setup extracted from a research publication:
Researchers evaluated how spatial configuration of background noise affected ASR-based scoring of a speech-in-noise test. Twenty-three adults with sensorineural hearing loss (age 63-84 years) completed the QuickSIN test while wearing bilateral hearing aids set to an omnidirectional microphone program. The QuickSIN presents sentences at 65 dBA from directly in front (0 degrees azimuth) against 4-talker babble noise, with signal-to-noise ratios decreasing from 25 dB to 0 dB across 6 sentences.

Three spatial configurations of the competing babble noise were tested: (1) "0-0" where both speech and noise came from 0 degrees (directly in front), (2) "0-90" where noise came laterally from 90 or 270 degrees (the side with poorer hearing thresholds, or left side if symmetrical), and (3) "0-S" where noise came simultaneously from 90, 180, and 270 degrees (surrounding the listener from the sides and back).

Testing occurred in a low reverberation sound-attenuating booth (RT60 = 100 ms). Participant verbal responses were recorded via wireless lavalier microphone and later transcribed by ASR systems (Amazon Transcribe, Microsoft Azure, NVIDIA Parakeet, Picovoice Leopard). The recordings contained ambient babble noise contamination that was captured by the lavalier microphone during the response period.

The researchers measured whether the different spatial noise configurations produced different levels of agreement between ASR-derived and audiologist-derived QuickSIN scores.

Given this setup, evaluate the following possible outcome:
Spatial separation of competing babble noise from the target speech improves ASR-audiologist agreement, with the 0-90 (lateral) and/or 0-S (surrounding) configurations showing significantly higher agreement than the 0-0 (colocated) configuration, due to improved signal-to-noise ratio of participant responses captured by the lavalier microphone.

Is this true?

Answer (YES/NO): NO